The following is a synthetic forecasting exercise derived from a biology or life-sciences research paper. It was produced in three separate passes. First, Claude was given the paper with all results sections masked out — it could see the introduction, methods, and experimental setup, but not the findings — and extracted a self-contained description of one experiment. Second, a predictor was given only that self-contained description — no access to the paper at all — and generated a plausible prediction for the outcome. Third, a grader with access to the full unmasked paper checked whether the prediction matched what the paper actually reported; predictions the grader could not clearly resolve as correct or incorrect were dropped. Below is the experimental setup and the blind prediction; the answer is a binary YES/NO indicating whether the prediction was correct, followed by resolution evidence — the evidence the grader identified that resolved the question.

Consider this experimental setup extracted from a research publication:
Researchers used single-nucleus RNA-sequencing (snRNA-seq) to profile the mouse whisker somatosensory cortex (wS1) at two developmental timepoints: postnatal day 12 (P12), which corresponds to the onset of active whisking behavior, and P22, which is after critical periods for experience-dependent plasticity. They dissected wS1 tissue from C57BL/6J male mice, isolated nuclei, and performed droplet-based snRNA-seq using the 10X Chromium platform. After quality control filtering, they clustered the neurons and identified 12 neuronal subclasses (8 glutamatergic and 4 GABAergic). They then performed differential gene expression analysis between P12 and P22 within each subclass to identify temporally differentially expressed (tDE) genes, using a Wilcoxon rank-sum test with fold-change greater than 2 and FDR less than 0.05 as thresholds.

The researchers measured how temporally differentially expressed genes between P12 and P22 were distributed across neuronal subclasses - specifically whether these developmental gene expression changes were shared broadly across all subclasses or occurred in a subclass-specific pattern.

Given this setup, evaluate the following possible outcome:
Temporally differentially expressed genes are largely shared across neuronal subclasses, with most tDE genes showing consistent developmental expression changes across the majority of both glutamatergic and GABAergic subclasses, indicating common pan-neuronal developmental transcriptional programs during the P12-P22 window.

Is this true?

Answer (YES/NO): NO